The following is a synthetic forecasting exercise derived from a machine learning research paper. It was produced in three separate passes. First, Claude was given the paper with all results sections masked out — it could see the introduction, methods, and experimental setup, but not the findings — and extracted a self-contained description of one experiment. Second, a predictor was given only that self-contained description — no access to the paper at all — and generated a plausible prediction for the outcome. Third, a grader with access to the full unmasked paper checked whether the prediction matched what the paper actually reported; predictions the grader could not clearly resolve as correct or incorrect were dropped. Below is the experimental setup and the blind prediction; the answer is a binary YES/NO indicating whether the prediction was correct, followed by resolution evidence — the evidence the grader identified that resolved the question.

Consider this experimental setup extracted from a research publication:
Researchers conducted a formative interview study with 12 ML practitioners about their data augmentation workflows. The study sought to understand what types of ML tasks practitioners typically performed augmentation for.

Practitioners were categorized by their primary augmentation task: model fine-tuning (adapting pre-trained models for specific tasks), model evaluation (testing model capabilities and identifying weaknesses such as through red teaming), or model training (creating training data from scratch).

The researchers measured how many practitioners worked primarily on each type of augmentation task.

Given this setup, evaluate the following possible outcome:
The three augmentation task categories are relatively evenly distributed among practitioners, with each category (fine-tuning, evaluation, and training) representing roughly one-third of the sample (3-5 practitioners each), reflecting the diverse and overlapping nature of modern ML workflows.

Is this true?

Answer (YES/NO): NO